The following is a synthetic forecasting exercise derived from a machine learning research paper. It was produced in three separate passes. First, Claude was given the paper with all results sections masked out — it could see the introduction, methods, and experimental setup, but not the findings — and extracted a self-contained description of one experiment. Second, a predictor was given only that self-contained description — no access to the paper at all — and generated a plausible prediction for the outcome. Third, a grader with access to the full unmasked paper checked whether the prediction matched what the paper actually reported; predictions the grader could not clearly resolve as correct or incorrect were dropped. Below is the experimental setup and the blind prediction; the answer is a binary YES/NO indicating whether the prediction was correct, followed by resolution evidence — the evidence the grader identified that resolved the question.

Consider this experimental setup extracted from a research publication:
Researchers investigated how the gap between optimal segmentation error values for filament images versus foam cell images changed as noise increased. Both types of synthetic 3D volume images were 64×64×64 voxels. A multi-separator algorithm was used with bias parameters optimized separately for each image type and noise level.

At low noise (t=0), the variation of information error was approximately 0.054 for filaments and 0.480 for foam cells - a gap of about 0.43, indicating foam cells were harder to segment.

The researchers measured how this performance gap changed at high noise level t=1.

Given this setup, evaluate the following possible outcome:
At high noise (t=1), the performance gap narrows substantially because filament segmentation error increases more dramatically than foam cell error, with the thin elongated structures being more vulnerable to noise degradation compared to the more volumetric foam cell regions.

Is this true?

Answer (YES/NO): NO